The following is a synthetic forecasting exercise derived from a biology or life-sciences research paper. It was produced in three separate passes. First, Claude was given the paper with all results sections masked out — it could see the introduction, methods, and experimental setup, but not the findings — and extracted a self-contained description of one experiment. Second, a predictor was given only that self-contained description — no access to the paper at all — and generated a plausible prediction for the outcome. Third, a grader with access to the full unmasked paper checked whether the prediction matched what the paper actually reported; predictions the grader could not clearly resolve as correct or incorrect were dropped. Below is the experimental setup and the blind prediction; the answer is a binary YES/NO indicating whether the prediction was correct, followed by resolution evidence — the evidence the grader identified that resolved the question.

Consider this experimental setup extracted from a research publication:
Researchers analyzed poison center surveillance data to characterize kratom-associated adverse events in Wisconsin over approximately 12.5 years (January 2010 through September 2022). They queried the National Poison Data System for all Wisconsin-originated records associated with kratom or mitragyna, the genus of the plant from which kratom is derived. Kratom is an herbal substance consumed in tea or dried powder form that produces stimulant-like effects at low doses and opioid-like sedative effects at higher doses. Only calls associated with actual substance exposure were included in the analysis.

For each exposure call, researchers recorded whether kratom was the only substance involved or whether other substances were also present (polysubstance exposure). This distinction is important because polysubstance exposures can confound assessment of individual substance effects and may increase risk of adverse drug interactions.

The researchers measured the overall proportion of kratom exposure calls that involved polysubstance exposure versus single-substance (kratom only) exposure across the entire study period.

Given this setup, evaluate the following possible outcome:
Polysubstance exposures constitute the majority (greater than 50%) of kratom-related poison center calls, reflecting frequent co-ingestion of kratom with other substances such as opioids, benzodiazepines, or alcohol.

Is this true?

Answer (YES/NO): NO